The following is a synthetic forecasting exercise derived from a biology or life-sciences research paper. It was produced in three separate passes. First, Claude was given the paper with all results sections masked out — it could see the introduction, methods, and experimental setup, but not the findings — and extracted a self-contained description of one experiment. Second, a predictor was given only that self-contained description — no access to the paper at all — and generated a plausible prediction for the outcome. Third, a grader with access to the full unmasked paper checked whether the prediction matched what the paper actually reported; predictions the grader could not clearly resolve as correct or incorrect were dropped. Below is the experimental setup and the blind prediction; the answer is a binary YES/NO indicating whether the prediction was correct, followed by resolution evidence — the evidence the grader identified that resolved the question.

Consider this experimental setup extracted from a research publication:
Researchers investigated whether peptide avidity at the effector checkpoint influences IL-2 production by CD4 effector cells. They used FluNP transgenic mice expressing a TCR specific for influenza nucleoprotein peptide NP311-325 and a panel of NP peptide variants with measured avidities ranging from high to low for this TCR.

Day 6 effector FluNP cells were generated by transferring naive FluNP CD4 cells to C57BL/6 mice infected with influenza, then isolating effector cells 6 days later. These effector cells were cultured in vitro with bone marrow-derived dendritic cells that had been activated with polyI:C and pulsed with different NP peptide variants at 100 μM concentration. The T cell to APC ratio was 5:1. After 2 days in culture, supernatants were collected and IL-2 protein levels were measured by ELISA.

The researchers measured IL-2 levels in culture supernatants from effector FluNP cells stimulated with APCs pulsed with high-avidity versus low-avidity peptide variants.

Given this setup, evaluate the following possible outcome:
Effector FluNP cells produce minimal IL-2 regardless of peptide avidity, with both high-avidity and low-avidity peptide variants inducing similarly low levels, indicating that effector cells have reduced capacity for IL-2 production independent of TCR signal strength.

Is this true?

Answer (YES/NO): NO